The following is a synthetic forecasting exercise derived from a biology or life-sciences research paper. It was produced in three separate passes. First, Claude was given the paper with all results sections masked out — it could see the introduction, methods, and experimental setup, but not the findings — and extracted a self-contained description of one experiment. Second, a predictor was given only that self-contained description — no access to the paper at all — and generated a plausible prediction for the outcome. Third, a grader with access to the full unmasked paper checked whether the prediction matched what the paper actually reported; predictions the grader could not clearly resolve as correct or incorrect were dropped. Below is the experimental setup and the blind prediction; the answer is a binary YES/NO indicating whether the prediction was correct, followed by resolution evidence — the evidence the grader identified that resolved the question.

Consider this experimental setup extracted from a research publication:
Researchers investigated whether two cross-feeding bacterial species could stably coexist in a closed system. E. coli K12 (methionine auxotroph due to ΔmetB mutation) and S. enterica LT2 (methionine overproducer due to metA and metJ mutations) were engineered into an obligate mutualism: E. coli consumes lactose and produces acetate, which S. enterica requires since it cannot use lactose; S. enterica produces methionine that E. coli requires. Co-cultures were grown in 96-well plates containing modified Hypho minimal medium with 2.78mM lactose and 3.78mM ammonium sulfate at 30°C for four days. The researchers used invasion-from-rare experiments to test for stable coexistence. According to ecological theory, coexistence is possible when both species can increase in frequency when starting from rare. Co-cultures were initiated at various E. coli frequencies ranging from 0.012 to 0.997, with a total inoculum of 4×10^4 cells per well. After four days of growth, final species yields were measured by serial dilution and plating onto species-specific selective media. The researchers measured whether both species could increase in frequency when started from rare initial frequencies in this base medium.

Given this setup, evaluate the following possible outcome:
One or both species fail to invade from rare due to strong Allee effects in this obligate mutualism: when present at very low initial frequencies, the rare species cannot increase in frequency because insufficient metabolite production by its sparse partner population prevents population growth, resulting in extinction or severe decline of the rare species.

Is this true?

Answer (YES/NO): NO